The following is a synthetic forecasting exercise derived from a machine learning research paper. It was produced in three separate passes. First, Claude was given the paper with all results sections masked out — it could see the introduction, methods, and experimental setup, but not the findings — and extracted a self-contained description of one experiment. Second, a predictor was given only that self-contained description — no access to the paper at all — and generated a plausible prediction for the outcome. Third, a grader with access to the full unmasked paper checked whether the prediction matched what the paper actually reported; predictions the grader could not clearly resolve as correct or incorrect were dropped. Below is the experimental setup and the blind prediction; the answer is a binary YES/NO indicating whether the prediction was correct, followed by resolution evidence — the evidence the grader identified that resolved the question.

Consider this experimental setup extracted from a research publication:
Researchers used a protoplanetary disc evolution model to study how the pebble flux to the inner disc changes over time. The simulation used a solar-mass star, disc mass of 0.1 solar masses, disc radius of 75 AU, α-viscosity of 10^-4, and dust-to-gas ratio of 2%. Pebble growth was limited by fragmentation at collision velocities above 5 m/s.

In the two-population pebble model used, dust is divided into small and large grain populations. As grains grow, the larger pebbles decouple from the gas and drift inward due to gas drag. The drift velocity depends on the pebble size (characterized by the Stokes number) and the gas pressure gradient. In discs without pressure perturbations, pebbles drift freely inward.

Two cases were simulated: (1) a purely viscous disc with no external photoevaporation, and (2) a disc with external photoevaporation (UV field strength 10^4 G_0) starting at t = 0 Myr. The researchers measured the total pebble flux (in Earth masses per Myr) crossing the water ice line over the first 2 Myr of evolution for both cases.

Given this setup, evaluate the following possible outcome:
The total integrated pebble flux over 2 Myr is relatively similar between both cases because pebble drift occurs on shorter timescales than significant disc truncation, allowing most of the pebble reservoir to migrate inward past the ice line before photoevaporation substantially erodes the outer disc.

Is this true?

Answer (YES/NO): YES